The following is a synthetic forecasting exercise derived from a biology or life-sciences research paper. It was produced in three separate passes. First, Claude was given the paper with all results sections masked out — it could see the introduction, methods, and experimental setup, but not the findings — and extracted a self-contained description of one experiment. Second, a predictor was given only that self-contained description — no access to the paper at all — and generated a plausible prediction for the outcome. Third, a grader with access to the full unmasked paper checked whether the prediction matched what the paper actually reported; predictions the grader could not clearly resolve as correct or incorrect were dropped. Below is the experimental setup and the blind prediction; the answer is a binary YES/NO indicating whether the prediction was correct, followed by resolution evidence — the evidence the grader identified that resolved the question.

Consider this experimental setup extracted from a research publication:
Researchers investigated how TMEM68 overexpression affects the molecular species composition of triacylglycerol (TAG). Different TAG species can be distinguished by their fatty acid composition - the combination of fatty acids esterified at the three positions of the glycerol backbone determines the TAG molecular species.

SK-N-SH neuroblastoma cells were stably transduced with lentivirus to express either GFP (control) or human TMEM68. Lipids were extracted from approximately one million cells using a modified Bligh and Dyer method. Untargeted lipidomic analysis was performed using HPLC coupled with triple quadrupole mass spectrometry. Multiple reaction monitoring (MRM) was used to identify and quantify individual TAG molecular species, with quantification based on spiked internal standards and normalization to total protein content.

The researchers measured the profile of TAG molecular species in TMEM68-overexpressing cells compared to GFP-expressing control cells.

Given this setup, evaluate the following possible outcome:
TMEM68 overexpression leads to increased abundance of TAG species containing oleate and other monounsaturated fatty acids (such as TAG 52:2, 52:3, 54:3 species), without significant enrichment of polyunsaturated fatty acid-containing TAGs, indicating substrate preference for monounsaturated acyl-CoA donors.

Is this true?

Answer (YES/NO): NO